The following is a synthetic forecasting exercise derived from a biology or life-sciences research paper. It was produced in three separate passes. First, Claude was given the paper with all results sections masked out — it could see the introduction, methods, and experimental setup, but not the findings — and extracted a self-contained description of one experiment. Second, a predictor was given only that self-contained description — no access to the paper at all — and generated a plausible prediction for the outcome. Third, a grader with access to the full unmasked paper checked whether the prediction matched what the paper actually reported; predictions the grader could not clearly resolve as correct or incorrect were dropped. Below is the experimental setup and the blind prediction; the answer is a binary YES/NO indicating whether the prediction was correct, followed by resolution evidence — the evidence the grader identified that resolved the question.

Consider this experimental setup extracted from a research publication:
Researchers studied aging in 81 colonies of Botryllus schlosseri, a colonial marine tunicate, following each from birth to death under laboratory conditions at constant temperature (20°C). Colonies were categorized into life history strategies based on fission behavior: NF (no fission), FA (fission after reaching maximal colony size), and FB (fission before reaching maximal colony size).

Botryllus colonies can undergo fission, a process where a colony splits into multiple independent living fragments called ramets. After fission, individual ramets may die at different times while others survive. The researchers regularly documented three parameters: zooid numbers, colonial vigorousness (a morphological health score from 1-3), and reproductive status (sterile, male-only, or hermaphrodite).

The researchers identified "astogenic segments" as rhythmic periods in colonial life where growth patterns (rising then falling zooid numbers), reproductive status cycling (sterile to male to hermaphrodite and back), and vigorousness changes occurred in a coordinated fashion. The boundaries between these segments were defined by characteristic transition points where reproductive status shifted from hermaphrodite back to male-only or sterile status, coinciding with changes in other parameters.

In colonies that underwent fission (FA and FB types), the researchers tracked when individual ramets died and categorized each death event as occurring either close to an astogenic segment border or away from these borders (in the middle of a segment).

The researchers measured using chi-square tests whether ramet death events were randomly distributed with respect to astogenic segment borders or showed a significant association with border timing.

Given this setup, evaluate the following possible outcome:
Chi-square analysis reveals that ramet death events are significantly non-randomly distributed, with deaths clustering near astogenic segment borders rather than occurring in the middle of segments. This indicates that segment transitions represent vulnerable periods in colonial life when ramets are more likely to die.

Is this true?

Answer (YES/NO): YES